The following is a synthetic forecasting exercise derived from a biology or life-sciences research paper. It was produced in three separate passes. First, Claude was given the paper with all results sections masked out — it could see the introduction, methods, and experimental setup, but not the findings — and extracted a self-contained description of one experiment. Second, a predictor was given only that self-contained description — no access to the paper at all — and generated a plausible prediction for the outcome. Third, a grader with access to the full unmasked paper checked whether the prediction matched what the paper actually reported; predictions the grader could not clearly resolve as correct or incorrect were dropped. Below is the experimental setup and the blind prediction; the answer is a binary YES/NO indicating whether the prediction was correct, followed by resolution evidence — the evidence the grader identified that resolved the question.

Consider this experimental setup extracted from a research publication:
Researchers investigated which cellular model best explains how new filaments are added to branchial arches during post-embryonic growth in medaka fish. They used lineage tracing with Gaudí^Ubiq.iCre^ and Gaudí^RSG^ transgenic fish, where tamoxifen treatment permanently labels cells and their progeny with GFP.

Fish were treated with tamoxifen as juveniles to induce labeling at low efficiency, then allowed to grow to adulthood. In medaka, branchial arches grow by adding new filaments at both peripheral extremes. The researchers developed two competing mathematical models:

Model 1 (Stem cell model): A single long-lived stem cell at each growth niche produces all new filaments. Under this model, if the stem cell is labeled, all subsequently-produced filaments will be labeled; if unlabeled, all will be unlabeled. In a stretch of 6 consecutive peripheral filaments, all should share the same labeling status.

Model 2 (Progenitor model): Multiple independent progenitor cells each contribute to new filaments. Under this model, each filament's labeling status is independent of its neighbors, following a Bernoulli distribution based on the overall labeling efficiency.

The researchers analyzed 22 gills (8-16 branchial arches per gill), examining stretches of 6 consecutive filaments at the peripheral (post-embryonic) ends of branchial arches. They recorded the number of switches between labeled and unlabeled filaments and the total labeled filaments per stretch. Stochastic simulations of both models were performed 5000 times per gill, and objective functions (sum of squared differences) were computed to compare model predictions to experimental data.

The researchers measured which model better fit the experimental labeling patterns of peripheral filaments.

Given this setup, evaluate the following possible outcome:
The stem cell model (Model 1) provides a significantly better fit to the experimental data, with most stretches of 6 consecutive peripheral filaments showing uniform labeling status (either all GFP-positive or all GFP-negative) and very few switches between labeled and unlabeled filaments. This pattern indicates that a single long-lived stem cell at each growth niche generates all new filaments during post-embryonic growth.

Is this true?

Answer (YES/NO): YES